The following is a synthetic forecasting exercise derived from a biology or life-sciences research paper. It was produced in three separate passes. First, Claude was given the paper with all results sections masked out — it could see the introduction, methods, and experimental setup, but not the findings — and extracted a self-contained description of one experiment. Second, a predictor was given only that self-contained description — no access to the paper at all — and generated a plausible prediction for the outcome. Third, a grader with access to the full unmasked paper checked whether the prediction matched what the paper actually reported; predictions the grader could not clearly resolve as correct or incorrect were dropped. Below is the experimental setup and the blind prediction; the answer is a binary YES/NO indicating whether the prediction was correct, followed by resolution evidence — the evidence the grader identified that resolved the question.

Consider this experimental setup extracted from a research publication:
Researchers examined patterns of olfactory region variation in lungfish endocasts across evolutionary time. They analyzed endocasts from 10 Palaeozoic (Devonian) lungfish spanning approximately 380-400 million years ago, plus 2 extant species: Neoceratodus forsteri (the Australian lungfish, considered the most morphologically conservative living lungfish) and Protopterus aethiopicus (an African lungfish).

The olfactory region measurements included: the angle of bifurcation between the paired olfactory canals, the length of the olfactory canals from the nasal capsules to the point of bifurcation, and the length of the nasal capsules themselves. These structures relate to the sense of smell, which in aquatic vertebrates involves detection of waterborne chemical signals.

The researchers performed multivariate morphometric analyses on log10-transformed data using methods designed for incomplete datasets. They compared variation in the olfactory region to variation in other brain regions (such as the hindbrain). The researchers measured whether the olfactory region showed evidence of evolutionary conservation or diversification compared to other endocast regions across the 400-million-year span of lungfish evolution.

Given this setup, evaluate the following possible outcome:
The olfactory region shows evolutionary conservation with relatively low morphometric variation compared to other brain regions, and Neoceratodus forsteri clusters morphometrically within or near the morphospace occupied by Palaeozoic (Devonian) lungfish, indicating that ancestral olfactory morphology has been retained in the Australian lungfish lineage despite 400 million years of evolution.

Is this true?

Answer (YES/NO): NO